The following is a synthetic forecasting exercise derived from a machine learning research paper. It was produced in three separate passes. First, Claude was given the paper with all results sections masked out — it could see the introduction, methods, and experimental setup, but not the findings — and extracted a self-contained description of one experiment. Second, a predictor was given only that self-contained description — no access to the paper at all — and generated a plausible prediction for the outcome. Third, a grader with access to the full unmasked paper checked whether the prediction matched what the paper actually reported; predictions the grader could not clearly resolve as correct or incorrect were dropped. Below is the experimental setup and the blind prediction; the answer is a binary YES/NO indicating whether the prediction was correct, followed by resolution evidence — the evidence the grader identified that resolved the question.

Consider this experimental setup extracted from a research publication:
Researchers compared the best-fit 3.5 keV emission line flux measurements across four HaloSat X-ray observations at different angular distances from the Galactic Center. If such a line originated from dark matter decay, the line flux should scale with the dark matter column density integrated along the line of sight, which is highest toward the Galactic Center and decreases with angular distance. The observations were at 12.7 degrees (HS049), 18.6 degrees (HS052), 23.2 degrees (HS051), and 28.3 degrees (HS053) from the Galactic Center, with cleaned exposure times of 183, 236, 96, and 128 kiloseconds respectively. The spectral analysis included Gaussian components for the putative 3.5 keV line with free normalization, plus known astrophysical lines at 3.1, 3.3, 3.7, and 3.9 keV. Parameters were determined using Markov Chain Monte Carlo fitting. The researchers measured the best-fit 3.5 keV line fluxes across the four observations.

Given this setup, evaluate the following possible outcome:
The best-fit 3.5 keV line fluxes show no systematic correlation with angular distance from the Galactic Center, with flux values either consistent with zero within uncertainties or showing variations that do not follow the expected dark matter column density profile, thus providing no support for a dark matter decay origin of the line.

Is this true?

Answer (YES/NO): YES